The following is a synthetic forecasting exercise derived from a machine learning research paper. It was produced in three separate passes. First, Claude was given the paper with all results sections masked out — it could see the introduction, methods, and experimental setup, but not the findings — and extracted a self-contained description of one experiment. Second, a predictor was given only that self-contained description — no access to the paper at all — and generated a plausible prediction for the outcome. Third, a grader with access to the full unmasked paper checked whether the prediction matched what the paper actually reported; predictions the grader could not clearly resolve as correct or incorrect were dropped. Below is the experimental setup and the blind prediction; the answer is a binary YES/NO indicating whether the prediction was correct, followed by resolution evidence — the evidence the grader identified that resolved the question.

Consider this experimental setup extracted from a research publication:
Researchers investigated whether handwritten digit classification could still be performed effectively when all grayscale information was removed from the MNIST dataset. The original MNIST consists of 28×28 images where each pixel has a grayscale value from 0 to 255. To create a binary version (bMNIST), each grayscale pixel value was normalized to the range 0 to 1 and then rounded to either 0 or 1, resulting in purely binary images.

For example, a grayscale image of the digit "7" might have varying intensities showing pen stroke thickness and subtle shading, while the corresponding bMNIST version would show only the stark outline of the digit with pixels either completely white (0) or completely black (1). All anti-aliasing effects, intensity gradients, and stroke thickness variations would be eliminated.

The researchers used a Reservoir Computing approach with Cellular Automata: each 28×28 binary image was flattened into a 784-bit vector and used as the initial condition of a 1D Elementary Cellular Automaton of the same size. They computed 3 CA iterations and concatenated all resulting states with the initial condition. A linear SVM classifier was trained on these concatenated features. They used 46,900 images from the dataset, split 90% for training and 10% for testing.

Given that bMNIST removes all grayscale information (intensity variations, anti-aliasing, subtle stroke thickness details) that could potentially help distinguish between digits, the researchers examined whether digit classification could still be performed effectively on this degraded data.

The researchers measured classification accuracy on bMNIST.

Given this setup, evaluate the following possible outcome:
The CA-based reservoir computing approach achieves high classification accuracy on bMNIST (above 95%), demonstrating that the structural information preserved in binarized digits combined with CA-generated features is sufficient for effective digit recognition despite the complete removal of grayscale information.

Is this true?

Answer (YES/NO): YES